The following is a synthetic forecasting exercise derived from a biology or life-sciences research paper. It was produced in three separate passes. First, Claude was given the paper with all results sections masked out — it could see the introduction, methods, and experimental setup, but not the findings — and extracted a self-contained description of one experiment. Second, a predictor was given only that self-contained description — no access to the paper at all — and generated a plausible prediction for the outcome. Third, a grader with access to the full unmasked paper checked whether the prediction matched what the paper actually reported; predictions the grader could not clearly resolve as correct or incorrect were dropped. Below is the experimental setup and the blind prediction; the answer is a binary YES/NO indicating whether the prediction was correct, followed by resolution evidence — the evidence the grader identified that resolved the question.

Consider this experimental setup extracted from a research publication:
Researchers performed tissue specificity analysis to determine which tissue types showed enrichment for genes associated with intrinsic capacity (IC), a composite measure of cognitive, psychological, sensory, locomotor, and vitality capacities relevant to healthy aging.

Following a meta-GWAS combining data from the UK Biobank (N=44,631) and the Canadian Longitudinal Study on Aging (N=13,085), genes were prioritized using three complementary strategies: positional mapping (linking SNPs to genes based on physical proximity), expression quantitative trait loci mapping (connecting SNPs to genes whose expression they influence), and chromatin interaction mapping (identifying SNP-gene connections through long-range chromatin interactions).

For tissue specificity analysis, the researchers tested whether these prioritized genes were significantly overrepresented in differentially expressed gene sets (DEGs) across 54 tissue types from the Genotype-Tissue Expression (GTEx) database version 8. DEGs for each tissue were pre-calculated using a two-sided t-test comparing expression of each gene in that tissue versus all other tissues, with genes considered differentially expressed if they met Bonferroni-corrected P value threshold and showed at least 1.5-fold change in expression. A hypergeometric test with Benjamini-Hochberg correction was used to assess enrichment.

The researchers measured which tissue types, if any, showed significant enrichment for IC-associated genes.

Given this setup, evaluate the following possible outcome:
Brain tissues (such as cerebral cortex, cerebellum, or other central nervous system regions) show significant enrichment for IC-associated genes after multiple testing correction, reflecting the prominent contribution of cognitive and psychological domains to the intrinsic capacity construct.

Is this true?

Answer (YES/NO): YES